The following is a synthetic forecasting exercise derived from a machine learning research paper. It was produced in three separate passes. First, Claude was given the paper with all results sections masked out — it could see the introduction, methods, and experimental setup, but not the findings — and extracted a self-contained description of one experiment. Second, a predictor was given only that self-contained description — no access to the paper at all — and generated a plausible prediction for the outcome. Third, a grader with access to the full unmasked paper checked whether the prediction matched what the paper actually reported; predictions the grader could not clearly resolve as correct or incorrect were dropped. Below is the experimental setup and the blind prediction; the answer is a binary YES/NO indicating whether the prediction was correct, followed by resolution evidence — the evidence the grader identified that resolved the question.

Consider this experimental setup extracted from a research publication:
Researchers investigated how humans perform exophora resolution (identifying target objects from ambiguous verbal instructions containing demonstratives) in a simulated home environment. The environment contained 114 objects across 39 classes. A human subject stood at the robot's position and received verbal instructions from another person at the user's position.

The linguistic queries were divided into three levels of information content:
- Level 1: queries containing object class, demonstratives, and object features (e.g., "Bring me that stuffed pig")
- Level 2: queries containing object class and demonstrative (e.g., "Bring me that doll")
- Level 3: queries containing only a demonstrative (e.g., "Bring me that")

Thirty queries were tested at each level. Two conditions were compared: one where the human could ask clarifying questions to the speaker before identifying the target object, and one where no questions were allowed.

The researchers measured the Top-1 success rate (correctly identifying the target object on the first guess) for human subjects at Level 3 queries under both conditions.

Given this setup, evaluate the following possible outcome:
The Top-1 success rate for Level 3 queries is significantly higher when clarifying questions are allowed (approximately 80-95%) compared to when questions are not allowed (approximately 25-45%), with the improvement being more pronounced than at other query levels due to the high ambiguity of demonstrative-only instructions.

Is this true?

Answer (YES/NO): NO